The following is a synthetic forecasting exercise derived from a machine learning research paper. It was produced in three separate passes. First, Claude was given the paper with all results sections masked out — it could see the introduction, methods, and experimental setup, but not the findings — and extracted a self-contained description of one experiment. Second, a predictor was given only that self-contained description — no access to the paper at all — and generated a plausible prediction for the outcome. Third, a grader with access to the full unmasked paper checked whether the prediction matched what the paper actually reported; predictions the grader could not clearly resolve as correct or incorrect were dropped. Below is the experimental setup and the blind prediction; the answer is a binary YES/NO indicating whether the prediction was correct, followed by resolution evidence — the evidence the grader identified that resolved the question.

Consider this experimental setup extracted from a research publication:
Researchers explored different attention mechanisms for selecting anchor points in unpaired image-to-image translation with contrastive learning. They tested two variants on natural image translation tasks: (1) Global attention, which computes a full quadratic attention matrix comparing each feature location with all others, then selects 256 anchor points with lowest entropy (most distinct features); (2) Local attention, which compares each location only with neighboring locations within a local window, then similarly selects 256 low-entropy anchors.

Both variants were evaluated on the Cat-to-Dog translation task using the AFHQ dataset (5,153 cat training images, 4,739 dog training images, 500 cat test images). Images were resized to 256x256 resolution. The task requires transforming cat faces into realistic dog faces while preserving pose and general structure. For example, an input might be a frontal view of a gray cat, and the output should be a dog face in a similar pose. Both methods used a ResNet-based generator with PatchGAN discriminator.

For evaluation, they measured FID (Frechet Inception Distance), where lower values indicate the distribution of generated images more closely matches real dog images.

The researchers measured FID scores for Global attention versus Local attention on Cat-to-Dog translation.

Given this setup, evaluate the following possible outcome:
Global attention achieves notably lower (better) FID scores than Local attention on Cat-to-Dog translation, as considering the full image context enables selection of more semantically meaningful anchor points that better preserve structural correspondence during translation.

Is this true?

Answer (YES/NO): YES